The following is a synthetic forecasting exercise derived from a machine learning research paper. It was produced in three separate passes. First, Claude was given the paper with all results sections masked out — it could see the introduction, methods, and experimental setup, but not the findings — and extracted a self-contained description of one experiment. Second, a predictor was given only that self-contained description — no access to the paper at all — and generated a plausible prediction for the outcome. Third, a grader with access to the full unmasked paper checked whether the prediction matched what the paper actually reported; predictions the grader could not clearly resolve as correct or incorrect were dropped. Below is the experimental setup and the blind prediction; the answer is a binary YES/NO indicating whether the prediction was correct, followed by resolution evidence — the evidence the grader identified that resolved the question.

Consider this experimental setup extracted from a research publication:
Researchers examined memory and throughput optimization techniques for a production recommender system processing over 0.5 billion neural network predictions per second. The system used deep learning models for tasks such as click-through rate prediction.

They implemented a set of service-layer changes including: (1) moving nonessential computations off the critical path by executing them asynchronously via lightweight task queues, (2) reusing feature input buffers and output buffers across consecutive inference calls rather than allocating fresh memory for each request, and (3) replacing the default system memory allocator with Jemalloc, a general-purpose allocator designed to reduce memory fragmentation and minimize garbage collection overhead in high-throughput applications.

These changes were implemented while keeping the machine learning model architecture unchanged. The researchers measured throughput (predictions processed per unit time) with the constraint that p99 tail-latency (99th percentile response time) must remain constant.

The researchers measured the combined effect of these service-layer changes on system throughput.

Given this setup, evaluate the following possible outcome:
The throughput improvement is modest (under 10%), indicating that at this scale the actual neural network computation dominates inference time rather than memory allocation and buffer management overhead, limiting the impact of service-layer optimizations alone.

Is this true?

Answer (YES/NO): NO